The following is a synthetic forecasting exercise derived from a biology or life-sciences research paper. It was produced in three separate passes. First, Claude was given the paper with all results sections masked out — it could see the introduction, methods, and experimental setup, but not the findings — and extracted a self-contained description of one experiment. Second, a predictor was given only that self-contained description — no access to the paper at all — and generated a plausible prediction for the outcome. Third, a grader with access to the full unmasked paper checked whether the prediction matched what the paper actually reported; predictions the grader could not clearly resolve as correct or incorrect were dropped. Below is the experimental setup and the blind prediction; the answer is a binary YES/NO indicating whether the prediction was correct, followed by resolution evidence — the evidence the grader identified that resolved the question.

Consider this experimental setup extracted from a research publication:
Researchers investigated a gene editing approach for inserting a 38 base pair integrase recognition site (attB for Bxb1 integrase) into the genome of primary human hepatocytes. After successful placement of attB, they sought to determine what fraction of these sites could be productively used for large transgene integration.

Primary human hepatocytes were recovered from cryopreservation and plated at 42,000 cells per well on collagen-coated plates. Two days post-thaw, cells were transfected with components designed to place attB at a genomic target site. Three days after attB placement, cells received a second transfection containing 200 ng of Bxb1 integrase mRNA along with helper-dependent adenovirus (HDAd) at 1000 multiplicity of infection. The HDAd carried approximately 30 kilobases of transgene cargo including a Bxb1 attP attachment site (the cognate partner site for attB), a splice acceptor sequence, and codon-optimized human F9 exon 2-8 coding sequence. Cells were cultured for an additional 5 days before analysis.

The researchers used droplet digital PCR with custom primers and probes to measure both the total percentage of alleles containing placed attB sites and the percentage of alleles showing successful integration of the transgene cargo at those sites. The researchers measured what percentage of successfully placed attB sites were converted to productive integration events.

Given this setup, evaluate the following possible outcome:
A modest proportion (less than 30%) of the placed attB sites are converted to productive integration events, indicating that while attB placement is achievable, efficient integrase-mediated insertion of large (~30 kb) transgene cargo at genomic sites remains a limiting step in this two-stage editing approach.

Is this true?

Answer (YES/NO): NO